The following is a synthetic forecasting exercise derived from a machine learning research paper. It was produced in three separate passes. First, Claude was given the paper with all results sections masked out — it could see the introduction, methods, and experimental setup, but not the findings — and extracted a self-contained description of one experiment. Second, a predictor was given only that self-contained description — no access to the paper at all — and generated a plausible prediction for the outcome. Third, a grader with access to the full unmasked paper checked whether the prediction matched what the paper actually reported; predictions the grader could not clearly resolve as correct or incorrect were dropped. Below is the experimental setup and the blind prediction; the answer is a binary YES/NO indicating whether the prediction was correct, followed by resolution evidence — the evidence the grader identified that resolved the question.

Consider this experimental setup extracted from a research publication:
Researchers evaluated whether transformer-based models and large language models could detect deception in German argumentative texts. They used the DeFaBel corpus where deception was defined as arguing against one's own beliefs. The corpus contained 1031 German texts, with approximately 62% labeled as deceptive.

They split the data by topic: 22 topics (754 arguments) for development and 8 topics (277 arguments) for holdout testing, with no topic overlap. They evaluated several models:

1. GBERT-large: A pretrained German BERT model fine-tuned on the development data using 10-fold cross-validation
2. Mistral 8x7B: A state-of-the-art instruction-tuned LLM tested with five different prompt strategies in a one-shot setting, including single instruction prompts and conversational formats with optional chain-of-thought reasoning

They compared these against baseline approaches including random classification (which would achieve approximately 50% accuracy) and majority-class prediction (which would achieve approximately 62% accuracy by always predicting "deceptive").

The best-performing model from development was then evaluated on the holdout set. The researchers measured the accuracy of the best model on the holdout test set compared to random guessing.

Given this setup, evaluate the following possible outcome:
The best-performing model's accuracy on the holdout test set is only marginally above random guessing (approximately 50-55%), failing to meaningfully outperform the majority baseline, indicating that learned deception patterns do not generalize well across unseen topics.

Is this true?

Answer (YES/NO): NO